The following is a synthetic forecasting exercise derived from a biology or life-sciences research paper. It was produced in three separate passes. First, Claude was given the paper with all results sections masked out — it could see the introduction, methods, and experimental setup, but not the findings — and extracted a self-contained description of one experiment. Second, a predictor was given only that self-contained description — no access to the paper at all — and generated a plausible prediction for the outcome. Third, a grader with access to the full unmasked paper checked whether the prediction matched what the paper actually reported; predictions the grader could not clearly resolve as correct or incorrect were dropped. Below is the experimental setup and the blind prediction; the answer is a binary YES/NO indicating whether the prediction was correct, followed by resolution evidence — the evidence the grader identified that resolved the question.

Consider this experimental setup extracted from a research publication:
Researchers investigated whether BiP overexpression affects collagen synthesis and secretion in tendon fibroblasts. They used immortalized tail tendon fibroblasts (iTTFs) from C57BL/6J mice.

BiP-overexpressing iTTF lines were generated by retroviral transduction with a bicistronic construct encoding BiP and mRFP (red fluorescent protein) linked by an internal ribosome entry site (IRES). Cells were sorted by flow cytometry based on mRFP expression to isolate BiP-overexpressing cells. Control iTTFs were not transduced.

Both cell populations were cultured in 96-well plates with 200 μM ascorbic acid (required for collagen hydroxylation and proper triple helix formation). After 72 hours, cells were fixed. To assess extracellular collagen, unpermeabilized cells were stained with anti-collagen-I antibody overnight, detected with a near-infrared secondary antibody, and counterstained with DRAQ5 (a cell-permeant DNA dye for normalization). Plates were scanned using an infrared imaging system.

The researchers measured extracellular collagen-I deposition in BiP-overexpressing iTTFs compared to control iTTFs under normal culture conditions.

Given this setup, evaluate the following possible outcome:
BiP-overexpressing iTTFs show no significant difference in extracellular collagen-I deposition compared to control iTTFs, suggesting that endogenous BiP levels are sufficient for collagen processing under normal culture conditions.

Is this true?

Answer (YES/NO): NO